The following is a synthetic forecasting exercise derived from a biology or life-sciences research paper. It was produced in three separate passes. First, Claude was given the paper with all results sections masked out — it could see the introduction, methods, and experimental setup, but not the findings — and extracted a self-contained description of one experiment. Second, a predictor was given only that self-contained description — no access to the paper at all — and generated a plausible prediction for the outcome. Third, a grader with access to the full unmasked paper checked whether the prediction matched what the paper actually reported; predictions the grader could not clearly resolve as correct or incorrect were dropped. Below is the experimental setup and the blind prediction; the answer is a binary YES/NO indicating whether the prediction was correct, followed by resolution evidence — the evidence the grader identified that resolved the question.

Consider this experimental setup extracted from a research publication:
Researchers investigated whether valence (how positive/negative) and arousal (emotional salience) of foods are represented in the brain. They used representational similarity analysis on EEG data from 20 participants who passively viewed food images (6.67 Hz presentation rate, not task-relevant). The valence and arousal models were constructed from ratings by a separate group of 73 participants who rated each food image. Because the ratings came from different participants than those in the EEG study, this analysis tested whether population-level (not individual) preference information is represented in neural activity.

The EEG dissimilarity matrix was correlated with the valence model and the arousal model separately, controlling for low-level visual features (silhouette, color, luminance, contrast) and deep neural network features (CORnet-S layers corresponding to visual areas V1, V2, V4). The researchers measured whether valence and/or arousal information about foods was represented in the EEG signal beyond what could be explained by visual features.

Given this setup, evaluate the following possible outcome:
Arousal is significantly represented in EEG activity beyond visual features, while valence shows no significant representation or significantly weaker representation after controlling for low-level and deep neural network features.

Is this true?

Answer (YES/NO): NO